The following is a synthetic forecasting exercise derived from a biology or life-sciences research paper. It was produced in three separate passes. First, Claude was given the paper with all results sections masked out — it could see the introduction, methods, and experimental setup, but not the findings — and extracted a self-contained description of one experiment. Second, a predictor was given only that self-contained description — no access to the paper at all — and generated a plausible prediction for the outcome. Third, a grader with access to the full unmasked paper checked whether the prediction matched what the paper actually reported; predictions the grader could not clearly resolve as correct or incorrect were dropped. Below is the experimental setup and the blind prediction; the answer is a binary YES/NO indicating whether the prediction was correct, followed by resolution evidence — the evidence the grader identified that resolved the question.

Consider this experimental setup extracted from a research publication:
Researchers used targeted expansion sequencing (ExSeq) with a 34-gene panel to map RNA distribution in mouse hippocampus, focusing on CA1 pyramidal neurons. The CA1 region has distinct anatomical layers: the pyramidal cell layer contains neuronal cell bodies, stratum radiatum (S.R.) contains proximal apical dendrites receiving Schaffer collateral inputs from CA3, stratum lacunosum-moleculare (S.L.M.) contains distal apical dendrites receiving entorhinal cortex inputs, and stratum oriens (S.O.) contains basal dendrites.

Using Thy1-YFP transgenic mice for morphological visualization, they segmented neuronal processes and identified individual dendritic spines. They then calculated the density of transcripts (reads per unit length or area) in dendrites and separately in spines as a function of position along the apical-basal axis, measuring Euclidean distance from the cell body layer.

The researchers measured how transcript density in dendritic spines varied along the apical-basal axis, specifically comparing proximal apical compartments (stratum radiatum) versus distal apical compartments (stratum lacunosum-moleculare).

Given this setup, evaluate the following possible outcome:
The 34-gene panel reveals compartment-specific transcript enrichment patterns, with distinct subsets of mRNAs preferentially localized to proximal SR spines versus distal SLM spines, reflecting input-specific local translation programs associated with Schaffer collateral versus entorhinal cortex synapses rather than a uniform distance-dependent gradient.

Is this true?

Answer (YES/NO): NO